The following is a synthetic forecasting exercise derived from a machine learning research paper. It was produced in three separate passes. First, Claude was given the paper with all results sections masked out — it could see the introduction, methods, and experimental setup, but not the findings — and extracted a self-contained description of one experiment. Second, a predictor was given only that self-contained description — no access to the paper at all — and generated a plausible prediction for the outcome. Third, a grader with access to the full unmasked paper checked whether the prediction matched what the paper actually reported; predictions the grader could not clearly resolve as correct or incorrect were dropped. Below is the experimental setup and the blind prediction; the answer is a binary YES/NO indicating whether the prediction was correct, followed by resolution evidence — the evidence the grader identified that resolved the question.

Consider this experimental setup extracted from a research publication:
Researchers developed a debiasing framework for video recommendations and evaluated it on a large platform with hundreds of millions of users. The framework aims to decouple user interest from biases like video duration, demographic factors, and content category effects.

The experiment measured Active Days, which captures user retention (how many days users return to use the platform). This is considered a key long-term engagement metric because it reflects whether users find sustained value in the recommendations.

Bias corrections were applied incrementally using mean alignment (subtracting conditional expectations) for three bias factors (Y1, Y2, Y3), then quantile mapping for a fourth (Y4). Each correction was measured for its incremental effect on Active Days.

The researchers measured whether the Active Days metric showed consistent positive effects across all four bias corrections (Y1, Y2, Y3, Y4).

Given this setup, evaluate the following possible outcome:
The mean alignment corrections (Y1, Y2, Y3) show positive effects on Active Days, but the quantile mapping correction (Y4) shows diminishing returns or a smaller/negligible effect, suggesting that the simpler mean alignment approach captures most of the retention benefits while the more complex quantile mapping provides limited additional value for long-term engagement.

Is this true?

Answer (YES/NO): NO